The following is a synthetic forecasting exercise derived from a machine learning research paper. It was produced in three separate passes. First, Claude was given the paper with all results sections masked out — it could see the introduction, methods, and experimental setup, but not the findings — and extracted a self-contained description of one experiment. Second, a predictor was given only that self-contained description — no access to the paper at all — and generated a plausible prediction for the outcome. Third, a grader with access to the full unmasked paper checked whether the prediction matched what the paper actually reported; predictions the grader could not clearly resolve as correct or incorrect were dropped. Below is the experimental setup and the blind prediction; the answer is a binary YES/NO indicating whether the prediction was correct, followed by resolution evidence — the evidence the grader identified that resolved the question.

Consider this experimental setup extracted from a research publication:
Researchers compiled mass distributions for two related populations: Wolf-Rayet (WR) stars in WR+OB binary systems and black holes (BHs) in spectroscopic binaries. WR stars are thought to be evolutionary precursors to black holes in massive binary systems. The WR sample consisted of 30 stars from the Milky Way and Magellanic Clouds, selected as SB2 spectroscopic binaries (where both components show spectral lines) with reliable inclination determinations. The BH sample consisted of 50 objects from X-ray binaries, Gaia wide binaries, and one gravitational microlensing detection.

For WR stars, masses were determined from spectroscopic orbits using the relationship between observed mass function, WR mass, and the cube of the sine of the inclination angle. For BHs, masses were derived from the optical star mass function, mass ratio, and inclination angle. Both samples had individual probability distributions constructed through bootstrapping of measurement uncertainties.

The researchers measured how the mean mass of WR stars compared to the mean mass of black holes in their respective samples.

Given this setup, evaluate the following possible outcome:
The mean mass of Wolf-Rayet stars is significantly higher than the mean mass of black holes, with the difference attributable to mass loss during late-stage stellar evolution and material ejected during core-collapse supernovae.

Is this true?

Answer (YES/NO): YES